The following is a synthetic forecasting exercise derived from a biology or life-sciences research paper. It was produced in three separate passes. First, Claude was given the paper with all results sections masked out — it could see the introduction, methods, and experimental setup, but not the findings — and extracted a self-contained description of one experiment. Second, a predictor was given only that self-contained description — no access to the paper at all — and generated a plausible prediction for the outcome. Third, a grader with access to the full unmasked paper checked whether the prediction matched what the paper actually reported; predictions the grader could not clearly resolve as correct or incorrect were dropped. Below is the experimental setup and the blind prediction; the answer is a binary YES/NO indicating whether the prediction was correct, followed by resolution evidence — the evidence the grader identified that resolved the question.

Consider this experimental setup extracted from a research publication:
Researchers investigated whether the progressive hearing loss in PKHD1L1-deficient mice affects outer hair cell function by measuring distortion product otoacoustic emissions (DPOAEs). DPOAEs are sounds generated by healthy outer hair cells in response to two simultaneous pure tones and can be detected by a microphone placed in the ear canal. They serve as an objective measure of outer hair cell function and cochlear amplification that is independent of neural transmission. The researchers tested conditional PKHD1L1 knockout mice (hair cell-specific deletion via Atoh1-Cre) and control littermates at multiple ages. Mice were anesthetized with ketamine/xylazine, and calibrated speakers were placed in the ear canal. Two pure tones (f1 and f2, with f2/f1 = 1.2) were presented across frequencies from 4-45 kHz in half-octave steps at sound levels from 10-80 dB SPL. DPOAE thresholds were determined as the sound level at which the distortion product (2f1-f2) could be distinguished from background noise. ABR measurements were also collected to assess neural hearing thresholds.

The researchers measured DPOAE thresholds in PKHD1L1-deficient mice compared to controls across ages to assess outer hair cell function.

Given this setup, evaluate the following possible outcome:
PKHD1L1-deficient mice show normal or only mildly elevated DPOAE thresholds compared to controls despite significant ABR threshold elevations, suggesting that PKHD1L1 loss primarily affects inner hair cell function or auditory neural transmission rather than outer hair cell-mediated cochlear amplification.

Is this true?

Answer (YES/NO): NO